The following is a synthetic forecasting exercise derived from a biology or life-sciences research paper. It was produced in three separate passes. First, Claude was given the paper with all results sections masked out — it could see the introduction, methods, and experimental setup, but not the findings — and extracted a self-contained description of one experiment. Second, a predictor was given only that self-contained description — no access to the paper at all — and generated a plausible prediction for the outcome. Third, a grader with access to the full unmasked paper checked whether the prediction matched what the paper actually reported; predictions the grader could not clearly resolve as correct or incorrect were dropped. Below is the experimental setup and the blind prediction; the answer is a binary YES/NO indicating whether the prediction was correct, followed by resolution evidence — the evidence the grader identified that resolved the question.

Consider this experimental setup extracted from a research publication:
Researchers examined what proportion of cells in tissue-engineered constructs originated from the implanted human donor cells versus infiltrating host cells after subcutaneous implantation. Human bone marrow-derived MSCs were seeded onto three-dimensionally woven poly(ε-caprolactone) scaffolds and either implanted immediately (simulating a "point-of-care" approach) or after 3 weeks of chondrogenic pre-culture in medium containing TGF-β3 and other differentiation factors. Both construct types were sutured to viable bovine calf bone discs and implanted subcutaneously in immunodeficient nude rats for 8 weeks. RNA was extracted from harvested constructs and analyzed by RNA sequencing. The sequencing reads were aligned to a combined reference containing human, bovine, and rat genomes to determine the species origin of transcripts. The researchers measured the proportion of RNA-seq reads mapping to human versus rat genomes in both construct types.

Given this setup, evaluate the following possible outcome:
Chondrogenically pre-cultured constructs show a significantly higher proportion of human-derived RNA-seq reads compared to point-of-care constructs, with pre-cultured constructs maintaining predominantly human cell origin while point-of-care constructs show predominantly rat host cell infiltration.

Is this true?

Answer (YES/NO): NO